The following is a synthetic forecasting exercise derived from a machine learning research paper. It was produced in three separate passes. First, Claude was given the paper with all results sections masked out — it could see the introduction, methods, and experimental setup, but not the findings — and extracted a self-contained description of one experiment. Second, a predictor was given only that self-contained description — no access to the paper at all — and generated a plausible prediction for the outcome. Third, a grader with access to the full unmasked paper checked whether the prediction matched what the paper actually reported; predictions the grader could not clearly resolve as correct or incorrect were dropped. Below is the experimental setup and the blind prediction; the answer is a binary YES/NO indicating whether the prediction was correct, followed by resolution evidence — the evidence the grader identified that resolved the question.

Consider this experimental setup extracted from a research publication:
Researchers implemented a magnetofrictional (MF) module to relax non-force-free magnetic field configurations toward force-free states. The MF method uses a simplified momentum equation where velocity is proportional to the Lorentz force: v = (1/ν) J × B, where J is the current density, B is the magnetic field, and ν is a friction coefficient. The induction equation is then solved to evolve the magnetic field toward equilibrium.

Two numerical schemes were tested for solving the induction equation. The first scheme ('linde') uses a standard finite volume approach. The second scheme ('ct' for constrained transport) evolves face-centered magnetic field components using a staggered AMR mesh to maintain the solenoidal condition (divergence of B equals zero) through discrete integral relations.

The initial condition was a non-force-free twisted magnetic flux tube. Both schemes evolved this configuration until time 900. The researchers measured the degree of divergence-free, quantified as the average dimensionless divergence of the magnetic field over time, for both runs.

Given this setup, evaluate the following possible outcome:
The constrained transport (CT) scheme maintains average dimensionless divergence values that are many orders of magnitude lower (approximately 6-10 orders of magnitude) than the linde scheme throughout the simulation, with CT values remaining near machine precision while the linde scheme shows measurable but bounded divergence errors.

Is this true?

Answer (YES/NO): YES